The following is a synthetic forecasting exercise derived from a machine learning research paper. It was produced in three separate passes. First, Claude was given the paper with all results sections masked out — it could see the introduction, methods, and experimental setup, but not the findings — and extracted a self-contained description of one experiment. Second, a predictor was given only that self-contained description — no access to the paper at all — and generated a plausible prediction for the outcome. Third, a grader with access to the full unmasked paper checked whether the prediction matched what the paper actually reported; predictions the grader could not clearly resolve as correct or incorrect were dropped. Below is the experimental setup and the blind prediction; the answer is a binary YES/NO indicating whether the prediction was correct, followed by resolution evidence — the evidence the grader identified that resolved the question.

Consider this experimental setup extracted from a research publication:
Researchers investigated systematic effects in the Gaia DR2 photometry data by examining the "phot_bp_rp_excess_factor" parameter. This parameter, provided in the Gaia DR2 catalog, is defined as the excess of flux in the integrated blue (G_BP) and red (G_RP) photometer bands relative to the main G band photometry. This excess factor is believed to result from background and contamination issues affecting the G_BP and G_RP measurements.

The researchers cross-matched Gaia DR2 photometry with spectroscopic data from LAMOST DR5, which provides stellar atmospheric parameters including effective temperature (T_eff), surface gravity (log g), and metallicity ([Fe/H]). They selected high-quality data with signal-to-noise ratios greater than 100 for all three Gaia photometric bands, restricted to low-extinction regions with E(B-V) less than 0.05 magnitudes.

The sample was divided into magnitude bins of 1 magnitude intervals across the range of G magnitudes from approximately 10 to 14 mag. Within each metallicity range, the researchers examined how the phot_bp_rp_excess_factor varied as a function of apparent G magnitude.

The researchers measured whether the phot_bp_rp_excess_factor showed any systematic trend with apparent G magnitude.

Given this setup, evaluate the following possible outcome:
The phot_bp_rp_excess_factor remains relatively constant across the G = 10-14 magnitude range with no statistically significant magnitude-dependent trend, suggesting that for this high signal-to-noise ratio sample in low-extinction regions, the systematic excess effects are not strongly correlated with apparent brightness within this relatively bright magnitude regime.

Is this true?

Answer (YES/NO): NO